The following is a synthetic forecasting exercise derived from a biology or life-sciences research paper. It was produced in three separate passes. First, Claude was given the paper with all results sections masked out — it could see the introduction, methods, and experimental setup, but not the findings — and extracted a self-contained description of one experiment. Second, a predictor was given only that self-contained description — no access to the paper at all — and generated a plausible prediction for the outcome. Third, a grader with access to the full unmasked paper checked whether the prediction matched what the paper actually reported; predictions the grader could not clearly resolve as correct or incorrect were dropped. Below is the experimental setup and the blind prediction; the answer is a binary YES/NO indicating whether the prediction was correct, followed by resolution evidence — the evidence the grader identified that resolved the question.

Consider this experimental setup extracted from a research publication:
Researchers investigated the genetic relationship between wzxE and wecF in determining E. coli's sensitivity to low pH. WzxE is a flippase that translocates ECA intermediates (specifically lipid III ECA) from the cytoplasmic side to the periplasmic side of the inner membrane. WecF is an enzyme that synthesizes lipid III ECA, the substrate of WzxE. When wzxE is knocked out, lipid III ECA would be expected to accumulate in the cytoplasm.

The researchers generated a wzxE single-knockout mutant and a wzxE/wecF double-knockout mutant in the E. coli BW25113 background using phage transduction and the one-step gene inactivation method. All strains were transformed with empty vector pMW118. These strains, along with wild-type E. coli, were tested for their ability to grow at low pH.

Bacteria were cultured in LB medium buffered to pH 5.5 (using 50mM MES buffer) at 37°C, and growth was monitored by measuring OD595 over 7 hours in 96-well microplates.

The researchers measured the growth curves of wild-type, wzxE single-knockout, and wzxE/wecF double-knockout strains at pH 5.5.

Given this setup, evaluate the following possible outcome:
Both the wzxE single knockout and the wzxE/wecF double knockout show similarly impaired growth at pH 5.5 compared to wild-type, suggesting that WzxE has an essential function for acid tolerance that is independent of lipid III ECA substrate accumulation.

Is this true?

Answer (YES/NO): NO